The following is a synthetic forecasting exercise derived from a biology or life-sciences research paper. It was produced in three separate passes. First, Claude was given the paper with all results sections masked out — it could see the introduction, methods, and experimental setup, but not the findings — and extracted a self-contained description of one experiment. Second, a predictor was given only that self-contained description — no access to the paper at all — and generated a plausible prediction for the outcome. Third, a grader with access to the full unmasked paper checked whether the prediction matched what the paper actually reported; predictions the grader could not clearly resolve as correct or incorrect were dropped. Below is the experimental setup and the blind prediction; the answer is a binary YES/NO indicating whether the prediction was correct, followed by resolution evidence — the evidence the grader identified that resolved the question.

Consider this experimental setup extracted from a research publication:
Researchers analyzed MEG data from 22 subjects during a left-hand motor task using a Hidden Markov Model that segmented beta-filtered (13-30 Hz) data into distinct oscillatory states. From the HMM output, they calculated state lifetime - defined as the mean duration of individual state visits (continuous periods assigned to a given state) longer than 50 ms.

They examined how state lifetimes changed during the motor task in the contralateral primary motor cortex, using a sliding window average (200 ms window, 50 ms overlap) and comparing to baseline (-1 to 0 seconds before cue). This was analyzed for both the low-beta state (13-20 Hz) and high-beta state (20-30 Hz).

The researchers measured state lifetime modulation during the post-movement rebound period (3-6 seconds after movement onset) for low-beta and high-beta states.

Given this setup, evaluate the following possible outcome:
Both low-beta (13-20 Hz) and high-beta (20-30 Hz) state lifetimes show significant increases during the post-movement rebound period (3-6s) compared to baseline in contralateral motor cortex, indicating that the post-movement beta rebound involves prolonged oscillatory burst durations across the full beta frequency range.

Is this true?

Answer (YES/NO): NO